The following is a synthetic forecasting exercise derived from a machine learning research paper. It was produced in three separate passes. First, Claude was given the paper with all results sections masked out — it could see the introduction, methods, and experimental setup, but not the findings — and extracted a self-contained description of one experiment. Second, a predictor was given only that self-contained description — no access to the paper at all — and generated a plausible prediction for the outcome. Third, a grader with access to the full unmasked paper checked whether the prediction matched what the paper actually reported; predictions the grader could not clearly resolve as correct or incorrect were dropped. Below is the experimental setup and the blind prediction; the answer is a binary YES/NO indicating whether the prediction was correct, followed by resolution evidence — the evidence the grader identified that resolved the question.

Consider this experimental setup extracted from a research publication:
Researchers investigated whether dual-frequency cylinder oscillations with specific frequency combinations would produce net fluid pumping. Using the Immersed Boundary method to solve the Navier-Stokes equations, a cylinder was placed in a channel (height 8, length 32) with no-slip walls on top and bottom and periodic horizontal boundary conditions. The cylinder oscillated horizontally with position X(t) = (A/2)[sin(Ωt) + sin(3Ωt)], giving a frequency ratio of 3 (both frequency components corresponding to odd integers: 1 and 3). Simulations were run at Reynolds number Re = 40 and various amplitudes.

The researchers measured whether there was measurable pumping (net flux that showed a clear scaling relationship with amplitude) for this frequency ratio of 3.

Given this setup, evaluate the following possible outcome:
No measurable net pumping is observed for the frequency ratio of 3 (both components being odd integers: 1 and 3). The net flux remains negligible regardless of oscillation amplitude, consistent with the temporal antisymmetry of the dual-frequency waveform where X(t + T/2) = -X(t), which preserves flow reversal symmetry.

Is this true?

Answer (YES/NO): YES